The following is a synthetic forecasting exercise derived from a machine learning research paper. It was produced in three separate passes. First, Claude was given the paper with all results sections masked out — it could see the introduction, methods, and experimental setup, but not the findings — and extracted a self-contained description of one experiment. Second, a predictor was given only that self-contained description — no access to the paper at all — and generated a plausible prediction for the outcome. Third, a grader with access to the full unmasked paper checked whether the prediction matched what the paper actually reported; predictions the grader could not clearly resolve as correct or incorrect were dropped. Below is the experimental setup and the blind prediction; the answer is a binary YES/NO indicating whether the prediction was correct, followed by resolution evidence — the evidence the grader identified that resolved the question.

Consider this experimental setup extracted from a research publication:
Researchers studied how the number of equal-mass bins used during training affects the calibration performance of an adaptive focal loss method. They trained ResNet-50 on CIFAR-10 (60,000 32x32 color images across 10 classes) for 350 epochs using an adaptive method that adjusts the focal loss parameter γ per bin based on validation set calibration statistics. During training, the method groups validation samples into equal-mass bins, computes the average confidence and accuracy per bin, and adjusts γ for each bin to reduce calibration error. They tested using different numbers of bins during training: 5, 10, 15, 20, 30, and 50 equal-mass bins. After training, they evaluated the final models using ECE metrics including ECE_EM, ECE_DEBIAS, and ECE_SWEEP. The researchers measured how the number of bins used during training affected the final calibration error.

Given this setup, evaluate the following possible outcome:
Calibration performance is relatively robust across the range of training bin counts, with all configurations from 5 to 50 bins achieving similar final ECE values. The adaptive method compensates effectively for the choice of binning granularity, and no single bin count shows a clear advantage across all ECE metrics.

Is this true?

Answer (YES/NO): NO